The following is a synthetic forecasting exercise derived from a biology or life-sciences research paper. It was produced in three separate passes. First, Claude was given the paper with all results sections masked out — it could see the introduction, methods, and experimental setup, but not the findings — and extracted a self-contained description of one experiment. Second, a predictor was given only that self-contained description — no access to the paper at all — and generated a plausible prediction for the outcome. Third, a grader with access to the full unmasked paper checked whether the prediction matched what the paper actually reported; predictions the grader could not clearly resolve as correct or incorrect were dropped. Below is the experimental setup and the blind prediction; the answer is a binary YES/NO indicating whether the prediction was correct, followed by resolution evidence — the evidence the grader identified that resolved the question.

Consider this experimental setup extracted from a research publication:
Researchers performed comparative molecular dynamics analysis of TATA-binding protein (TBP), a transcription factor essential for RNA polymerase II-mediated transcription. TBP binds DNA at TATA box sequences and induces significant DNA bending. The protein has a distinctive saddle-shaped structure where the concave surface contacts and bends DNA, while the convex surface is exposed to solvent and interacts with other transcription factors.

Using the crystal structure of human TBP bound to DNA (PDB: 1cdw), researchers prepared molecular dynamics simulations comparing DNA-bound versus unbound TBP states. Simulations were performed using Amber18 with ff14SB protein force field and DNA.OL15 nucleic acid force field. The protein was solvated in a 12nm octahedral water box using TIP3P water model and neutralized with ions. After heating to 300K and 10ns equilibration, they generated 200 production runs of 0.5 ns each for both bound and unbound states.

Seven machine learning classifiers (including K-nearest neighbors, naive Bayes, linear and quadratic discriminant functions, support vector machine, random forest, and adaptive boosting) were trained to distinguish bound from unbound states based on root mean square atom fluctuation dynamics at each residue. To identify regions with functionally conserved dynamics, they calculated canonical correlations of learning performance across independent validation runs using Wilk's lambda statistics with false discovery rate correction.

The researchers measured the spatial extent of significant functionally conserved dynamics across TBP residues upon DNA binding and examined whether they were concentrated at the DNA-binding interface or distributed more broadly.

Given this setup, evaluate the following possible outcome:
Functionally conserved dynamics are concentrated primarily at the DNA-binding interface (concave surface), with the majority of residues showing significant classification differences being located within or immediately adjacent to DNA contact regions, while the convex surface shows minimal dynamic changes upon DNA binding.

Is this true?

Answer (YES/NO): NO